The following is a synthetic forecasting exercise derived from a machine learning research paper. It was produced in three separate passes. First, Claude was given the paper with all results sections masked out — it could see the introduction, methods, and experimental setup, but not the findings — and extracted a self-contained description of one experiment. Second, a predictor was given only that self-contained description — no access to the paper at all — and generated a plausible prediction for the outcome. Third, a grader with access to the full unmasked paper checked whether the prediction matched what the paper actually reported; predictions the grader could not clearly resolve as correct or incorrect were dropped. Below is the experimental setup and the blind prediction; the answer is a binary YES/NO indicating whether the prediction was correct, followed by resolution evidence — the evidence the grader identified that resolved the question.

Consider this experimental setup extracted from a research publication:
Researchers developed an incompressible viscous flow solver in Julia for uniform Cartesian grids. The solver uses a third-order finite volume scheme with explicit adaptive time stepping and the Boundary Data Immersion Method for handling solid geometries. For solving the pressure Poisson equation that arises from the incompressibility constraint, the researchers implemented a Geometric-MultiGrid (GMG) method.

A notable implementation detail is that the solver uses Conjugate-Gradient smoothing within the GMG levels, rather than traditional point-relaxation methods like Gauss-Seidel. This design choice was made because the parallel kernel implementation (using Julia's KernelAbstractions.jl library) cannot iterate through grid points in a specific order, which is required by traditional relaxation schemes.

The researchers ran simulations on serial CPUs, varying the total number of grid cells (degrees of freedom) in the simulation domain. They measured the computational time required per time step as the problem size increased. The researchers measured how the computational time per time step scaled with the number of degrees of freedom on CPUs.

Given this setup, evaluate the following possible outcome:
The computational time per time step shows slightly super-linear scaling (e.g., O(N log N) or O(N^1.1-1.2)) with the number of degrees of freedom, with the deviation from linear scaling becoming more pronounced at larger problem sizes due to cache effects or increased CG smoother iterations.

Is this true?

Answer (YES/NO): NO